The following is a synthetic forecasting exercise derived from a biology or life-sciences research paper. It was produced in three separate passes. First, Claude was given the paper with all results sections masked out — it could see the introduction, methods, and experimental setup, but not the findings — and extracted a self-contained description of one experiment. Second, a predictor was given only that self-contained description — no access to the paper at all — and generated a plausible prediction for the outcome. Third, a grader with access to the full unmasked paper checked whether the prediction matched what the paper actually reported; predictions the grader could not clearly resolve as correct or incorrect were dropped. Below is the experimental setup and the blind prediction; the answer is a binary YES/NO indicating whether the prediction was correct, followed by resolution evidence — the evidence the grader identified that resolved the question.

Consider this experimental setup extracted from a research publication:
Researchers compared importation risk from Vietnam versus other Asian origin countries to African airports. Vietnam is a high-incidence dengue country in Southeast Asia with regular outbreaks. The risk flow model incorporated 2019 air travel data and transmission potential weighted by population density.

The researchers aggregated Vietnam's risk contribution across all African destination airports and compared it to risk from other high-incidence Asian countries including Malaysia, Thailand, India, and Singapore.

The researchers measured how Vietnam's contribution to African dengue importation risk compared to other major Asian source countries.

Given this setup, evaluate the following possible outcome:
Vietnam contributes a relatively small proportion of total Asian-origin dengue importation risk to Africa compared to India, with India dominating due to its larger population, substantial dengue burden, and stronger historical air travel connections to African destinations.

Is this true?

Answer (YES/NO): NO